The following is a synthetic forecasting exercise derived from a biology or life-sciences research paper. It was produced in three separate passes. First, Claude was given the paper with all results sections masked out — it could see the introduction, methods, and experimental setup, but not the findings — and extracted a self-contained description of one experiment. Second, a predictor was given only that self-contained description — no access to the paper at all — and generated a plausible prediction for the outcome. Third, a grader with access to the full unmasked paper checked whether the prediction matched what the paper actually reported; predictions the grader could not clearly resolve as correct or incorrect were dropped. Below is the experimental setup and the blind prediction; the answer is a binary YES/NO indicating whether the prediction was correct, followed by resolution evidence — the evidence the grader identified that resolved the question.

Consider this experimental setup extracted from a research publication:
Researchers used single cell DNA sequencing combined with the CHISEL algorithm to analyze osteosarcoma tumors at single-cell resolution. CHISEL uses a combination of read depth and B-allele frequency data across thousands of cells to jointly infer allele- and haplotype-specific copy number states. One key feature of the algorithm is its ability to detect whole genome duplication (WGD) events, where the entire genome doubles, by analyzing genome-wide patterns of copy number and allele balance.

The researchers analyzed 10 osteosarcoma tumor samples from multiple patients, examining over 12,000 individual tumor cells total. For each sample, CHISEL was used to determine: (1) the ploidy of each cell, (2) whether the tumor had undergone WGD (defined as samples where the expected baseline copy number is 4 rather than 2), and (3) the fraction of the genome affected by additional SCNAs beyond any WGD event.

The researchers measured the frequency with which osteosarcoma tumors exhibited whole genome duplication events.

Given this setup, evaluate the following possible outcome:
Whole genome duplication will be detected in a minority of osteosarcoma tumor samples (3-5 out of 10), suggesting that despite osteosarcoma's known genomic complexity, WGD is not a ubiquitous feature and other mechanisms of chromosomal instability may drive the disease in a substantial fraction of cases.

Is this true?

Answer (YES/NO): NO